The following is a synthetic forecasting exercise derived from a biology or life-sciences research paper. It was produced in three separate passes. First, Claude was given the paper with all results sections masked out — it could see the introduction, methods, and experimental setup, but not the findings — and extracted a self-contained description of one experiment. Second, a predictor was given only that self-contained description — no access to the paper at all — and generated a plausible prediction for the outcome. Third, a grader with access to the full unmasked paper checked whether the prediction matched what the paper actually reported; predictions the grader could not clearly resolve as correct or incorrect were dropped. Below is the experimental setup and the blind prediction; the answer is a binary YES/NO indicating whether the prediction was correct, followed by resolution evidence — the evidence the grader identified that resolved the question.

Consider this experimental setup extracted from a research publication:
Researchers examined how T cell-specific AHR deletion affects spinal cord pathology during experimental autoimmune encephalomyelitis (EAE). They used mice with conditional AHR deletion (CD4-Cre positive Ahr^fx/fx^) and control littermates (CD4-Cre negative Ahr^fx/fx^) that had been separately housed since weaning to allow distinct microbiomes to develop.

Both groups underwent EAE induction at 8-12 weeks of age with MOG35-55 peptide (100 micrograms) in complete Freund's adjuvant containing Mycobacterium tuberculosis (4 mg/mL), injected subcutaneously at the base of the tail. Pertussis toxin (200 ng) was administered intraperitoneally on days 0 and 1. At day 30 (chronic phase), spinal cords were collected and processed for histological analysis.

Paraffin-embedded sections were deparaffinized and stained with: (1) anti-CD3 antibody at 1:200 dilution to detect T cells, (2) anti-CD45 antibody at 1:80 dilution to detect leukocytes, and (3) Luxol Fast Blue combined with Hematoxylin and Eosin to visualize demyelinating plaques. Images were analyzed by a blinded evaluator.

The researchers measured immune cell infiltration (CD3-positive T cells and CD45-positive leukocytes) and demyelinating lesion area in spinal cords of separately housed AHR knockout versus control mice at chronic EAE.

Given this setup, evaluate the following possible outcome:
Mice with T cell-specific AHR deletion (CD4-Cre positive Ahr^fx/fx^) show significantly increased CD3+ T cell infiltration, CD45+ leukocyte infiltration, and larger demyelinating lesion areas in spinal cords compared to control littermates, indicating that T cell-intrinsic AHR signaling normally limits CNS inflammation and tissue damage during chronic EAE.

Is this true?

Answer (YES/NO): NO